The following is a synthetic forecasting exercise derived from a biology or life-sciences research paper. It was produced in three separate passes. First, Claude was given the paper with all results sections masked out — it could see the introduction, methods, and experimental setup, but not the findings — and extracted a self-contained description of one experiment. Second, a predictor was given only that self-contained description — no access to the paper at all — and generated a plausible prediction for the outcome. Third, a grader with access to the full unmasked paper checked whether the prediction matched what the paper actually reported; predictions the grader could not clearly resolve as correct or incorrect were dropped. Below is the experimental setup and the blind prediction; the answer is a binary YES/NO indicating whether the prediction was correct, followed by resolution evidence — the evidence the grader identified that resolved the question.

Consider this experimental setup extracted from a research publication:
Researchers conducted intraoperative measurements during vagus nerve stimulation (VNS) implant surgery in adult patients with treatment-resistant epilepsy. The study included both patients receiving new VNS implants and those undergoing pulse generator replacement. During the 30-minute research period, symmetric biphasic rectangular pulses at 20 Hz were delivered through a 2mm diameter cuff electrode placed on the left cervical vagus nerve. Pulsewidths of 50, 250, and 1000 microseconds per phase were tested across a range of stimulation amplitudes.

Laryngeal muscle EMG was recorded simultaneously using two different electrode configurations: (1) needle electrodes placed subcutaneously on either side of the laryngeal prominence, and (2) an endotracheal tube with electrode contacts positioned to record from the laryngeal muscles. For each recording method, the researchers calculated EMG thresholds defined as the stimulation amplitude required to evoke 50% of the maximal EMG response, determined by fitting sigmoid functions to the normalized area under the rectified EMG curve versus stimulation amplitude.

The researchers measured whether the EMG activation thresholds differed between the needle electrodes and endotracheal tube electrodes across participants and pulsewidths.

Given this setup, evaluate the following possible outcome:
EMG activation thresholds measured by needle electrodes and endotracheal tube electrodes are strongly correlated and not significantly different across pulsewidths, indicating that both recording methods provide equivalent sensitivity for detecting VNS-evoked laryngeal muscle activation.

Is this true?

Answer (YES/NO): YES